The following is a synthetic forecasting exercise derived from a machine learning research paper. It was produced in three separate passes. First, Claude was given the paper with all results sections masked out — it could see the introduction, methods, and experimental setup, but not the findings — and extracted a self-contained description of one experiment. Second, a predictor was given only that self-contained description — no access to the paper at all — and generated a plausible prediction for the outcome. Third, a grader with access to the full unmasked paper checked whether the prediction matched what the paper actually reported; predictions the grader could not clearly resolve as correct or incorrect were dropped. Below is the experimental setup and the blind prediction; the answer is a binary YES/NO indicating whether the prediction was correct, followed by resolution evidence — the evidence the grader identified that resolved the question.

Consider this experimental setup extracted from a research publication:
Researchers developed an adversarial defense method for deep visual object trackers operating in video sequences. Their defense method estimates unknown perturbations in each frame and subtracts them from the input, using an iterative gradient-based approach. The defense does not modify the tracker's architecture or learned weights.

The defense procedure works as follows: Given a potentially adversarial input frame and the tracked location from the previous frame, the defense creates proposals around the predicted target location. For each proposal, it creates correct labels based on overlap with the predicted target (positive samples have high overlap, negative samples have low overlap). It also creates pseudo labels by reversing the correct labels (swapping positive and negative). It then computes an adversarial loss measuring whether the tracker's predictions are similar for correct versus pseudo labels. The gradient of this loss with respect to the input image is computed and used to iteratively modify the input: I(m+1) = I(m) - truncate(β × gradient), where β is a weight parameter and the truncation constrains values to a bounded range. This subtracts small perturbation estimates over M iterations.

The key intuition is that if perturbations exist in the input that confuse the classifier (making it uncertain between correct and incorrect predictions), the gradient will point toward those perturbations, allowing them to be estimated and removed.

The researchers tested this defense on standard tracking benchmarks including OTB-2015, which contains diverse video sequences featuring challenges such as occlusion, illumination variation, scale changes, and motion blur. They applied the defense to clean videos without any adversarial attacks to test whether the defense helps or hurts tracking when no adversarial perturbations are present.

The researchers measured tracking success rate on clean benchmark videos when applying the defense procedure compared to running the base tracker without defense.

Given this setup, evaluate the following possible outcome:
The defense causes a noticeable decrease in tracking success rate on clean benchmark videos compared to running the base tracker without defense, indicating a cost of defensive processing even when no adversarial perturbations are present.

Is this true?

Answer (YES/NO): NO